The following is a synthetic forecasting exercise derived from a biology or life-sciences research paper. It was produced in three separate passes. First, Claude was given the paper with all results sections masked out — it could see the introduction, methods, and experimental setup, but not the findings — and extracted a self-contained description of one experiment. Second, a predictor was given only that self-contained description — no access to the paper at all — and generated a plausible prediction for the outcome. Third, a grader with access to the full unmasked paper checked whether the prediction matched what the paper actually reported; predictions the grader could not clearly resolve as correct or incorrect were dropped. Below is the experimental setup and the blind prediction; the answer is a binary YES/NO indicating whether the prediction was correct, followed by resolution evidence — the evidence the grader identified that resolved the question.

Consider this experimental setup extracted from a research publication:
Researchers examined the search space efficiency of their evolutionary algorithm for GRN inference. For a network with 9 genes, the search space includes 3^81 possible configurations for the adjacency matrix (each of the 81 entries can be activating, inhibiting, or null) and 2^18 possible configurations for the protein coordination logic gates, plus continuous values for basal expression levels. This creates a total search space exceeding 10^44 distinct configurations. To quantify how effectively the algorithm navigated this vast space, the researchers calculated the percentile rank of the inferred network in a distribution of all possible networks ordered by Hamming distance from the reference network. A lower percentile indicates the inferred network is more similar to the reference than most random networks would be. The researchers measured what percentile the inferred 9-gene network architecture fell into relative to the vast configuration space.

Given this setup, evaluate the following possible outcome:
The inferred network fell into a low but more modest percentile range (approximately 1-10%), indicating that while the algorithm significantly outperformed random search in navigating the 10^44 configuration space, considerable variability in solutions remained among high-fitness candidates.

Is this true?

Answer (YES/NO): NO